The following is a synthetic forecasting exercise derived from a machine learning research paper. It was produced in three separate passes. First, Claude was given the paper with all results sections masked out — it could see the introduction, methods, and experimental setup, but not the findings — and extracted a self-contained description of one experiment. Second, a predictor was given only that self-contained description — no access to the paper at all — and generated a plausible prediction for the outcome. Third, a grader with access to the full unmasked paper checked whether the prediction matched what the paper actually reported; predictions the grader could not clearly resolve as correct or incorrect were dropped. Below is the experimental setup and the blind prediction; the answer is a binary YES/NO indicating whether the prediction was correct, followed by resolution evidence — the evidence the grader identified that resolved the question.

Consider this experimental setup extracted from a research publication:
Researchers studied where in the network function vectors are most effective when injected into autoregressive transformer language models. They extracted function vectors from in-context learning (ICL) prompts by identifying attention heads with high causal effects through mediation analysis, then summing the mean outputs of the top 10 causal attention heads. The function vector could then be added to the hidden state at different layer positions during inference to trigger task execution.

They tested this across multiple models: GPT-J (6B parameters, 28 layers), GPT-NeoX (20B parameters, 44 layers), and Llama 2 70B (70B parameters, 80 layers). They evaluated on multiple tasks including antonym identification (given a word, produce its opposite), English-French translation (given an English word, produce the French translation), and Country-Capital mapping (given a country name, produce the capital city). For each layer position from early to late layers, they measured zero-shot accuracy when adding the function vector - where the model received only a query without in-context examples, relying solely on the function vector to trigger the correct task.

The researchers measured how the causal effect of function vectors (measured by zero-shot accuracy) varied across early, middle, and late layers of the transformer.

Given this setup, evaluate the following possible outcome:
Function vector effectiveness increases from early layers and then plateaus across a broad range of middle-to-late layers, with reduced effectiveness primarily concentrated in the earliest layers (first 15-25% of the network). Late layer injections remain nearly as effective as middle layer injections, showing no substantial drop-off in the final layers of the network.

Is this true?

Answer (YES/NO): NO